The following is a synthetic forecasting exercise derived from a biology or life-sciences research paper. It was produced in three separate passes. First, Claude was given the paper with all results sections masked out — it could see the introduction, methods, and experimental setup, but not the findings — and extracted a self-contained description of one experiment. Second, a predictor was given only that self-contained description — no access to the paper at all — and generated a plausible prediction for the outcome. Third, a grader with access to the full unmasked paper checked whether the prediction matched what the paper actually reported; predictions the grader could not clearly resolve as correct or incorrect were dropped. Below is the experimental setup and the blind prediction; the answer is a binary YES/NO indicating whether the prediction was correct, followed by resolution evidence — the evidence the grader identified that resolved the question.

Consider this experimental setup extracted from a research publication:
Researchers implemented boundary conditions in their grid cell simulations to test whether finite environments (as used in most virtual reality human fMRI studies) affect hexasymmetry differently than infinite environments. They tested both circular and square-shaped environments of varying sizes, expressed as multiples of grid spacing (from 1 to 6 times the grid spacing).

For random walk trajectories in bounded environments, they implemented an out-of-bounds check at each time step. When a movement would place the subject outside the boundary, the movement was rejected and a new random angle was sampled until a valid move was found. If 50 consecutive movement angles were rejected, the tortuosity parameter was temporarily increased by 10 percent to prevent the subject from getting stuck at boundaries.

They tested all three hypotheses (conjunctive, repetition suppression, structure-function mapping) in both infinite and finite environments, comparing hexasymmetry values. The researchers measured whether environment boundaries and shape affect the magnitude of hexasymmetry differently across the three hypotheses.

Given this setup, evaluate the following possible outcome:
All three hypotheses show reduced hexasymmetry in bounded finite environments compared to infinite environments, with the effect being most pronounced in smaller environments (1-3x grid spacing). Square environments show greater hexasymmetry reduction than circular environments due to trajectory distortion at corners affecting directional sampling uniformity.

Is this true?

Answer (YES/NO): NO